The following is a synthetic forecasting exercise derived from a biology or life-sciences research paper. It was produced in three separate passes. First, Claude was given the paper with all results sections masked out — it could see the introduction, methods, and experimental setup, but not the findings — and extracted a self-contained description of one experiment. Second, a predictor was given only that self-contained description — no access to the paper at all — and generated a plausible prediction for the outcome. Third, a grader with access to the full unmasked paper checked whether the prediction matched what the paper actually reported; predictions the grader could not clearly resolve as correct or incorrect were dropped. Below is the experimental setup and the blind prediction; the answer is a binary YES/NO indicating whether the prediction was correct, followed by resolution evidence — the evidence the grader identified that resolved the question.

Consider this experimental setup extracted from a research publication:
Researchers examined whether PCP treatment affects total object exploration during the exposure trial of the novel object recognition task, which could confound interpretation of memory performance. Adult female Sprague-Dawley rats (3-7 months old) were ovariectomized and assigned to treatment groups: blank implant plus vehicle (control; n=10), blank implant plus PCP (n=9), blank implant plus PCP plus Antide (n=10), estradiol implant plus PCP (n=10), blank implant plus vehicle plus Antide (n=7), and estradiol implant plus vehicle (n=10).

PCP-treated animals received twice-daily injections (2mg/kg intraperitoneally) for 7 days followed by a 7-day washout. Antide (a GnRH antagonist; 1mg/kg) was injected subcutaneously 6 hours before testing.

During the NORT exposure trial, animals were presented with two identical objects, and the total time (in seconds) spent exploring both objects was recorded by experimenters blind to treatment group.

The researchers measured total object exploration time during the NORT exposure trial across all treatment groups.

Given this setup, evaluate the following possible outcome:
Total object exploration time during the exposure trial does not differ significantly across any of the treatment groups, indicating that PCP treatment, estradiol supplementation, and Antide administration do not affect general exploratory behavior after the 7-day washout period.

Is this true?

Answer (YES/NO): YES